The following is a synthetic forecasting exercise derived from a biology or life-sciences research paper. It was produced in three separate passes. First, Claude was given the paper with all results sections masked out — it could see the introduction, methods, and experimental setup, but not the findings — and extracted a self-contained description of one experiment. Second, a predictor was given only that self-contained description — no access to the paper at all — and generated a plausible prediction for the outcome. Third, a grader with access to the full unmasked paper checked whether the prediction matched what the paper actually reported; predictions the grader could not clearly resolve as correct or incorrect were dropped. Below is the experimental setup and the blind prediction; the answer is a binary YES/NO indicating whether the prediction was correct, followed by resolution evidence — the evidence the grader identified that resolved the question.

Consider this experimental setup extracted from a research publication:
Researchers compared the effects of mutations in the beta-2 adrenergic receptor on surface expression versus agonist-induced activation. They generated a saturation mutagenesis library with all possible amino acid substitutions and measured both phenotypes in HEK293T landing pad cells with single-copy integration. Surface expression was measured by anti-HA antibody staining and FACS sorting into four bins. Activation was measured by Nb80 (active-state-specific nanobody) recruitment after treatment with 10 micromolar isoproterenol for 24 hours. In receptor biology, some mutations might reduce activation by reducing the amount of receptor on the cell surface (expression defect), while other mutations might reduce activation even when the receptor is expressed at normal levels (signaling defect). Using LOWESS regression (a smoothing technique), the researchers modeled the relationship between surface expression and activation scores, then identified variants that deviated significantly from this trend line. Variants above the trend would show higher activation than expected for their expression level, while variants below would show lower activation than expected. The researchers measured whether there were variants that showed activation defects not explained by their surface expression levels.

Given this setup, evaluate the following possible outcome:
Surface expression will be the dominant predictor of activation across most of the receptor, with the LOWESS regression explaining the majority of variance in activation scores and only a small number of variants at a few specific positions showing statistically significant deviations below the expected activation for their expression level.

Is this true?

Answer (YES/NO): NO